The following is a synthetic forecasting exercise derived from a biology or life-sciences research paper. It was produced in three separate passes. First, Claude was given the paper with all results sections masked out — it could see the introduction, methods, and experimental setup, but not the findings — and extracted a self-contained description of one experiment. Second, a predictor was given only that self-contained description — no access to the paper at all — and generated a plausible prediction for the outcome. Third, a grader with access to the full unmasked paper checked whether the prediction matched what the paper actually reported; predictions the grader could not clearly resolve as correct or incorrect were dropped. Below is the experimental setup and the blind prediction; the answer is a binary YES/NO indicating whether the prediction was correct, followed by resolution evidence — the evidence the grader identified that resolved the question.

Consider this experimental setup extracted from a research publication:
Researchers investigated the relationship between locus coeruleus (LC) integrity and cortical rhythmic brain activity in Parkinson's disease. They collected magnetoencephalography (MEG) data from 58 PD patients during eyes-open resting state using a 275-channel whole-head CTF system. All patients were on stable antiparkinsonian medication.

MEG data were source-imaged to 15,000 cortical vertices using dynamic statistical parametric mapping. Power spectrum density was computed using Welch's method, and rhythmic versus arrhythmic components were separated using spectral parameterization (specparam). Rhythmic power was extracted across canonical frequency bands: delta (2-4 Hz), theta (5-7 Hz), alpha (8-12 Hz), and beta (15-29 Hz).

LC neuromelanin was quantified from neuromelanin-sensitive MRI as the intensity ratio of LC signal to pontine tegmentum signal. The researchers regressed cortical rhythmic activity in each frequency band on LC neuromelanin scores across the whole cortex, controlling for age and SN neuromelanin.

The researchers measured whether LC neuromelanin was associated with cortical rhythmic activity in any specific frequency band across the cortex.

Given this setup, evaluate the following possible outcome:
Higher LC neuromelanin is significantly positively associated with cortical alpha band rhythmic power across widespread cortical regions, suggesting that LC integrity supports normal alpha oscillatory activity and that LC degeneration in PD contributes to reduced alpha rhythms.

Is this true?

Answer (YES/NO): NO